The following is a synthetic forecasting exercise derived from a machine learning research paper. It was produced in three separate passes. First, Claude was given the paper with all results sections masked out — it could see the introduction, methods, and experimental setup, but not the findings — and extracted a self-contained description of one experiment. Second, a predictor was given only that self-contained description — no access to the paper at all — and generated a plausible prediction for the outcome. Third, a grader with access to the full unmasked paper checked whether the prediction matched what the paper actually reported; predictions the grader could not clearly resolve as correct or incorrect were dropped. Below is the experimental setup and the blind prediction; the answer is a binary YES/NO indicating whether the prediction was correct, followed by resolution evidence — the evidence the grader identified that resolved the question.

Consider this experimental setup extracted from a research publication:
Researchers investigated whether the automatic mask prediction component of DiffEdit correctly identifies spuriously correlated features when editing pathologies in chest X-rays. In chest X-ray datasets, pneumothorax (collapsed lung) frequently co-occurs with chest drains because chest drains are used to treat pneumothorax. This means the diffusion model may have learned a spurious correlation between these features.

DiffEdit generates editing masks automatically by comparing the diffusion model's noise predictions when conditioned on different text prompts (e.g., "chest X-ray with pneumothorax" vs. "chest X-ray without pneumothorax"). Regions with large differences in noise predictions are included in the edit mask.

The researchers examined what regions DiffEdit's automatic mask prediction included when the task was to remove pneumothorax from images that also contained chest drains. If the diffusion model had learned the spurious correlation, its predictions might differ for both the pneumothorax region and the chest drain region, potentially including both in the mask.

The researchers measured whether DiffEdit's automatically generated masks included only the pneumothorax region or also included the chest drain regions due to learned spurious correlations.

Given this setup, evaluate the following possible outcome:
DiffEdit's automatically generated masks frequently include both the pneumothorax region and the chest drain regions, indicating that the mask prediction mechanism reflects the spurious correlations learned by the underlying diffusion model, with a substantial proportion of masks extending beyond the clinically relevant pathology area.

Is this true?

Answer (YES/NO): YES